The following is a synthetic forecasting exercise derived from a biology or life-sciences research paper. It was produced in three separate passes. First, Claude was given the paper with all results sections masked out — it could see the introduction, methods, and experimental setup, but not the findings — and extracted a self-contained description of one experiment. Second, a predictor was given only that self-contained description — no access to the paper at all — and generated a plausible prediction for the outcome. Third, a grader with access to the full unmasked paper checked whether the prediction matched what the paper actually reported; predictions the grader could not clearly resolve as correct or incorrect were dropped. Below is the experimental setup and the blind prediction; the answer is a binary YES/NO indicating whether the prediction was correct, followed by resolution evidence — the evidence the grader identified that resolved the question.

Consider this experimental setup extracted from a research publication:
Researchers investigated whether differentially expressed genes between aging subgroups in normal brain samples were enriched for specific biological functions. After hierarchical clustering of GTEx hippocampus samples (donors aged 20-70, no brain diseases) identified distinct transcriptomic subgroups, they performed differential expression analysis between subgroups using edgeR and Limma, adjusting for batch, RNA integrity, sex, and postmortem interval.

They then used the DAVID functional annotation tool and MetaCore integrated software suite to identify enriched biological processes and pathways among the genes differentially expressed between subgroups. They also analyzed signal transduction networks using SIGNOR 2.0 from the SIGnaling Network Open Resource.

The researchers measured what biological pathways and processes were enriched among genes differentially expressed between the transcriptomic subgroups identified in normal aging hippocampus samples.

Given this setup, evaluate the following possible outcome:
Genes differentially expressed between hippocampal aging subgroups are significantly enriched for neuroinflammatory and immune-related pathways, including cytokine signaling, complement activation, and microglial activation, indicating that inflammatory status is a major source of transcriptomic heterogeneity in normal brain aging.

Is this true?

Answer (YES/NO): NO